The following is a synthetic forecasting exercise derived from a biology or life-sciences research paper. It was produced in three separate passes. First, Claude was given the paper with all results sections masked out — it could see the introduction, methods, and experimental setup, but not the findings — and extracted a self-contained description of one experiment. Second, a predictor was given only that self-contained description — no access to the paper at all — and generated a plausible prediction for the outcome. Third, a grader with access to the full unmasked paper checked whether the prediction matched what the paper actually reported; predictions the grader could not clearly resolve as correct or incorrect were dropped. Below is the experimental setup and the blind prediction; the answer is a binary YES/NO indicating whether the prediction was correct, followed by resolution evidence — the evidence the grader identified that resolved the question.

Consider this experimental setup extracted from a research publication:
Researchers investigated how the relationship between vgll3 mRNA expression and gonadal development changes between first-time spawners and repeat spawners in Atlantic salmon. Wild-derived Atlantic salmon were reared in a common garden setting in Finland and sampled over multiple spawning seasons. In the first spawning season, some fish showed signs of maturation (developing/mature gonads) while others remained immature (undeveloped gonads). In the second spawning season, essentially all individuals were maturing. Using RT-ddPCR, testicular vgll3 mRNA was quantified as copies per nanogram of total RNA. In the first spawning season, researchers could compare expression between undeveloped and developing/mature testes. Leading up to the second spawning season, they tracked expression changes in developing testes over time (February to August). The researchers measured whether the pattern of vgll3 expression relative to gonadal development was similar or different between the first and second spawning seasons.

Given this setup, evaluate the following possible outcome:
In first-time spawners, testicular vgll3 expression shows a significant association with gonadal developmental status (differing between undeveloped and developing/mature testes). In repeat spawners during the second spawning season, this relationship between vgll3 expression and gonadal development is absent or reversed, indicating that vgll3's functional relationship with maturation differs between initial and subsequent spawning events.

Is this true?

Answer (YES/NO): YES